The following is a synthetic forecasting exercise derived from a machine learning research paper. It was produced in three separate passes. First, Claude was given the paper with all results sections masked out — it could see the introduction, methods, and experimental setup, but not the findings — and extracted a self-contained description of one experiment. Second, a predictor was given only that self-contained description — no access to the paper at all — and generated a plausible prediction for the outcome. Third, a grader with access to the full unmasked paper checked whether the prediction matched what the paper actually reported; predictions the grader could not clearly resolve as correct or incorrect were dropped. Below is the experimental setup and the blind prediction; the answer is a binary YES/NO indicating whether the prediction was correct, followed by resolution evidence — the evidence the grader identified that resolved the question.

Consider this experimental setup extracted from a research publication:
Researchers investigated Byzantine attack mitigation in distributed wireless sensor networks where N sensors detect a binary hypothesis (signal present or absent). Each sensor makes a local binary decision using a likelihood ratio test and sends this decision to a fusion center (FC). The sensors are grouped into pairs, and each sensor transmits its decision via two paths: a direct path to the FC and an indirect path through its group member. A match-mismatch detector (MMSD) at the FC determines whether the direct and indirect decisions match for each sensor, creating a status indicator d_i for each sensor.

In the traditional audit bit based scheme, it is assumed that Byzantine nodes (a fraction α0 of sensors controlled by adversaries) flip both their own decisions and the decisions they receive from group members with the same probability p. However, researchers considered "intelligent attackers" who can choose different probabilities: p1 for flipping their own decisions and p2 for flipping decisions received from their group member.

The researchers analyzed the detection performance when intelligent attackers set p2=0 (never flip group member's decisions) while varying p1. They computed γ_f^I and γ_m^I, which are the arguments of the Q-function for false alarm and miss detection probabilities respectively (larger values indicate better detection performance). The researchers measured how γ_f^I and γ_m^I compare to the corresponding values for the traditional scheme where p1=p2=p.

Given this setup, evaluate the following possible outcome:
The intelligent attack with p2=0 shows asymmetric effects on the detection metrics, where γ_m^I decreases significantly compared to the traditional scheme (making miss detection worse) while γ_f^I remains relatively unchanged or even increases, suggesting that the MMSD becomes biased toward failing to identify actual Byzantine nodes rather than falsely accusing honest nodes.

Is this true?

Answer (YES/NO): NO